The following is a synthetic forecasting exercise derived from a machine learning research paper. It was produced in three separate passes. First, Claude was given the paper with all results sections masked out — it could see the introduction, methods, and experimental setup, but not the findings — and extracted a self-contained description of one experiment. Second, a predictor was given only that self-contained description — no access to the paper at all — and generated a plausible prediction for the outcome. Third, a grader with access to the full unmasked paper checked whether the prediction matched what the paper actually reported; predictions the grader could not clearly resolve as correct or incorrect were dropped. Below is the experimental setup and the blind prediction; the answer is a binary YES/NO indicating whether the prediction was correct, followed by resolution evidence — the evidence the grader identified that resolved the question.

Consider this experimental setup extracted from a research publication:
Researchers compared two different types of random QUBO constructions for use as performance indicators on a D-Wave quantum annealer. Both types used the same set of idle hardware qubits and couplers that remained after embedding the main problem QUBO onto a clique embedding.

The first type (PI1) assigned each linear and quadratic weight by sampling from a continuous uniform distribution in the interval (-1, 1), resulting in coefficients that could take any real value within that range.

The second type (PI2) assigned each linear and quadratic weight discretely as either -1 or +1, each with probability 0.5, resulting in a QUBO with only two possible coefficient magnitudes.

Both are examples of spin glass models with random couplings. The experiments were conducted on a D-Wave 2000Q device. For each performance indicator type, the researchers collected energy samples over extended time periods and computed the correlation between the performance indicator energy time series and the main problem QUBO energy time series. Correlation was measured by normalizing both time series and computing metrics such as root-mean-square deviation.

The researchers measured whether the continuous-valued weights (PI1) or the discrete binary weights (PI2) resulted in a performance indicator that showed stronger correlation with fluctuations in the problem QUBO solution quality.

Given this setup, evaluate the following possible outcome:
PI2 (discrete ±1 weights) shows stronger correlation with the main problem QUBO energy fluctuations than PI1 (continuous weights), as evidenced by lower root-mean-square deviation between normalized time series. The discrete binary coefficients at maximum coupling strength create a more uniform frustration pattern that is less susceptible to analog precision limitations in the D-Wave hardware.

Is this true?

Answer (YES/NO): NO